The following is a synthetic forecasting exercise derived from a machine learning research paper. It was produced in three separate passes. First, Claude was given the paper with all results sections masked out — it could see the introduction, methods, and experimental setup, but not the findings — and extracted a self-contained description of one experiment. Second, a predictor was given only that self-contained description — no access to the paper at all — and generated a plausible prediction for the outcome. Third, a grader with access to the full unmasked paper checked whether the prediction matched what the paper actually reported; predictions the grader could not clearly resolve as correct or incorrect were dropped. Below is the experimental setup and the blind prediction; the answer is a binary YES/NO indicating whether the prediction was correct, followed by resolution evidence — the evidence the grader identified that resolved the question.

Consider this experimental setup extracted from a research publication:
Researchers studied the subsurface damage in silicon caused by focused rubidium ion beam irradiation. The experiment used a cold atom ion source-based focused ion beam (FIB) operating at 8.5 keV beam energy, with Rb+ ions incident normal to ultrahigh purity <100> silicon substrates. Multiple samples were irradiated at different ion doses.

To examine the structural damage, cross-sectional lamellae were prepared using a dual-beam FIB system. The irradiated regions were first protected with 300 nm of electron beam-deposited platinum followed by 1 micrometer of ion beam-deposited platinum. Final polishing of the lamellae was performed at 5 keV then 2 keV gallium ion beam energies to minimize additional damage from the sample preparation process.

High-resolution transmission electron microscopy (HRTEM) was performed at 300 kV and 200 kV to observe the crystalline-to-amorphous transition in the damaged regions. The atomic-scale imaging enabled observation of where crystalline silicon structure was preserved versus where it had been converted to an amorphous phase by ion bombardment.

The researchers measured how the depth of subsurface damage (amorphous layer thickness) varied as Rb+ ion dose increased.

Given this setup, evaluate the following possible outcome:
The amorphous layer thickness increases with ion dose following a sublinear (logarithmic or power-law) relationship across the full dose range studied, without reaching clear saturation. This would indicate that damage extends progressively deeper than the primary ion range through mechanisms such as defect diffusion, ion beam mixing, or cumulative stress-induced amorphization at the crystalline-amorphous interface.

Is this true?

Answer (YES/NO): NO